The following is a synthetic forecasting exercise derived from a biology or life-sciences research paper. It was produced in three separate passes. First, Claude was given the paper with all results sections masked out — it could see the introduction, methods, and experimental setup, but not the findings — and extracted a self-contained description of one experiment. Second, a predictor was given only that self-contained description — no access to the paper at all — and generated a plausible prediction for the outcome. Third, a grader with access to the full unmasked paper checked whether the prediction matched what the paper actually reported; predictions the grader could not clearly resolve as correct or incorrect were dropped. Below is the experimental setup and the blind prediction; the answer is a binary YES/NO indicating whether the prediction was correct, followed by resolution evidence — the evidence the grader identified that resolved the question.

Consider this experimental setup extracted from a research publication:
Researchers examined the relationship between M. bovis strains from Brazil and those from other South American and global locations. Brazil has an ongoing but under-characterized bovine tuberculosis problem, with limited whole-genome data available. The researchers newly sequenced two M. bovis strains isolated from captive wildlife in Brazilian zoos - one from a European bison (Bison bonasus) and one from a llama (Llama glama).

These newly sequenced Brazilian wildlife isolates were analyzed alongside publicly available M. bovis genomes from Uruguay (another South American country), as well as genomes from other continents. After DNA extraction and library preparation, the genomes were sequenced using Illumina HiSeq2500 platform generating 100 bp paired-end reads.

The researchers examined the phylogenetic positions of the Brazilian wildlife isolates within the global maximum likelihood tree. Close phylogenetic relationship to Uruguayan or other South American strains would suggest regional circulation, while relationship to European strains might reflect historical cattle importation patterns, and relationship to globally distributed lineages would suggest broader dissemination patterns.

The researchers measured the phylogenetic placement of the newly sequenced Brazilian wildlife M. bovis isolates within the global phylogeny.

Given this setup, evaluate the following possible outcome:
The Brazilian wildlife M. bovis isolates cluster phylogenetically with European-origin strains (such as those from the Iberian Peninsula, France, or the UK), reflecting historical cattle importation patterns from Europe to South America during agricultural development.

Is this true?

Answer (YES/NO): NO